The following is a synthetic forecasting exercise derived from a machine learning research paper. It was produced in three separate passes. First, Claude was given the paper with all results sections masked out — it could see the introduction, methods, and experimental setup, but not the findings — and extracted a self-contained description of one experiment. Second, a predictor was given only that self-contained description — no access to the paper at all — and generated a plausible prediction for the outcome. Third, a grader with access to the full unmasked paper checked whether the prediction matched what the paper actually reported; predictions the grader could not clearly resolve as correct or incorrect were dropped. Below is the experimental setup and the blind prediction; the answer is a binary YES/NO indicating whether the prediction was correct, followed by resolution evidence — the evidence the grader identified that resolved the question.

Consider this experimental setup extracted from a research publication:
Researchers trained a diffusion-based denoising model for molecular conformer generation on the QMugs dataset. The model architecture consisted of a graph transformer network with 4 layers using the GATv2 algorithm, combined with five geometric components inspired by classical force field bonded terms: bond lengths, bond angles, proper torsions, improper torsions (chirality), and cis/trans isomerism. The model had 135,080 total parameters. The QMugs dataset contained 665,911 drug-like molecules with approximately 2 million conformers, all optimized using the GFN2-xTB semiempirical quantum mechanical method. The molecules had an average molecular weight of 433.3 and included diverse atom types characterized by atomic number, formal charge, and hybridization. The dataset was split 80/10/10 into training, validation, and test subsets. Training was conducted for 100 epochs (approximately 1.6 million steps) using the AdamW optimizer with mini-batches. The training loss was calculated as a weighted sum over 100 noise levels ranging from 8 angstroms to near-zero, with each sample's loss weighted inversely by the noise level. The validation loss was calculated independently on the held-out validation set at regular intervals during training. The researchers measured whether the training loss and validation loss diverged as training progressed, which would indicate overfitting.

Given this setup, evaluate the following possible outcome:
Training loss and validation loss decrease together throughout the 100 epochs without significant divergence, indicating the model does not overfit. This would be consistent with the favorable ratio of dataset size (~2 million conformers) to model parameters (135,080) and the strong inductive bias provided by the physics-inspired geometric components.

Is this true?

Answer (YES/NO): YES